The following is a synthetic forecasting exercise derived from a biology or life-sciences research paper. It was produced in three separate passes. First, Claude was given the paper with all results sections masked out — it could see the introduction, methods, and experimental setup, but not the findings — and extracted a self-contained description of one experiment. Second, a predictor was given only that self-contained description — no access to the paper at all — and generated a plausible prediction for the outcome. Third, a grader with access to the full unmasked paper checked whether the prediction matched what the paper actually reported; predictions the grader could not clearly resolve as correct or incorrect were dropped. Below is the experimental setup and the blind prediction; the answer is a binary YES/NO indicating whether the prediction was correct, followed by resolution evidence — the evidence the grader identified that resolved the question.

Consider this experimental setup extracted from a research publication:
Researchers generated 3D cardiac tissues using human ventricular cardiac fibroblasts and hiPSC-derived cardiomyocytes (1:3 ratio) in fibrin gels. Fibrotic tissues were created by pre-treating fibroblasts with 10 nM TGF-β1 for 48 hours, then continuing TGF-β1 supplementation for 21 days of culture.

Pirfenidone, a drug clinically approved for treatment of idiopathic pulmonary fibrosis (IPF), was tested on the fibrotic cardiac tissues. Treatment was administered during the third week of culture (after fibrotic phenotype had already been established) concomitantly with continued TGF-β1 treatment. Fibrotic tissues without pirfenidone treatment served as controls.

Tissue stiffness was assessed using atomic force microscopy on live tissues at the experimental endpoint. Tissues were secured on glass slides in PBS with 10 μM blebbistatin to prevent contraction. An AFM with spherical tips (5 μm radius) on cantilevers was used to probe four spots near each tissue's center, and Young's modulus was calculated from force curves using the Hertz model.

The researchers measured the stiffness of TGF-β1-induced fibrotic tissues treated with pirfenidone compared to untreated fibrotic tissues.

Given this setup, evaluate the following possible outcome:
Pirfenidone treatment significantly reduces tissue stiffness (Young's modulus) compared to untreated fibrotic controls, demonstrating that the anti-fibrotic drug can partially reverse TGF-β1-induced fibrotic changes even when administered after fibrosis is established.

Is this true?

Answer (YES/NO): YES